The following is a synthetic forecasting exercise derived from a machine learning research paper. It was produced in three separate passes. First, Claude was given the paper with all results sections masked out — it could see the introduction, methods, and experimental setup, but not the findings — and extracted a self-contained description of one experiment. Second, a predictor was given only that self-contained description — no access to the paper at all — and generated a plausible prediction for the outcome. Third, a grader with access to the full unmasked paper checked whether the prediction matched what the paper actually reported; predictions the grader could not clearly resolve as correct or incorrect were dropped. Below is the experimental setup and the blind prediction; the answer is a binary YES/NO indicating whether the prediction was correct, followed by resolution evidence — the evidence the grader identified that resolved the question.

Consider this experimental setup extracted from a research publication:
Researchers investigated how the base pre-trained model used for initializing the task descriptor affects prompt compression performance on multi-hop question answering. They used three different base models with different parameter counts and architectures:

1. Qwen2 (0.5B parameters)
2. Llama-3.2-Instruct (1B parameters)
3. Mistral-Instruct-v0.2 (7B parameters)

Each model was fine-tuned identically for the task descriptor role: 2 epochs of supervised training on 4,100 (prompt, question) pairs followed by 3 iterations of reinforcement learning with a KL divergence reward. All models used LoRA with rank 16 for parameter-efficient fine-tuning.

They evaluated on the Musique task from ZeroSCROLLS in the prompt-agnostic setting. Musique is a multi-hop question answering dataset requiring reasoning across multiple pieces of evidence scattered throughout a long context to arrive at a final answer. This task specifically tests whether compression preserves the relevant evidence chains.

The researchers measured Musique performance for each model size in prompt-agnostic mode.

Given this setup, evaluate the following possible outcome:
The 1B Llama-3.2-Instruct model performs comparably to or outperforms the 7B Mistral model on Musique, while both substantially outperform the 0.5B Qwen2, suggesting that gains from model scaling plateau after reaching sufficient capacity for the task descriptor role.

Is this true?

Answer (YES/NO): NO